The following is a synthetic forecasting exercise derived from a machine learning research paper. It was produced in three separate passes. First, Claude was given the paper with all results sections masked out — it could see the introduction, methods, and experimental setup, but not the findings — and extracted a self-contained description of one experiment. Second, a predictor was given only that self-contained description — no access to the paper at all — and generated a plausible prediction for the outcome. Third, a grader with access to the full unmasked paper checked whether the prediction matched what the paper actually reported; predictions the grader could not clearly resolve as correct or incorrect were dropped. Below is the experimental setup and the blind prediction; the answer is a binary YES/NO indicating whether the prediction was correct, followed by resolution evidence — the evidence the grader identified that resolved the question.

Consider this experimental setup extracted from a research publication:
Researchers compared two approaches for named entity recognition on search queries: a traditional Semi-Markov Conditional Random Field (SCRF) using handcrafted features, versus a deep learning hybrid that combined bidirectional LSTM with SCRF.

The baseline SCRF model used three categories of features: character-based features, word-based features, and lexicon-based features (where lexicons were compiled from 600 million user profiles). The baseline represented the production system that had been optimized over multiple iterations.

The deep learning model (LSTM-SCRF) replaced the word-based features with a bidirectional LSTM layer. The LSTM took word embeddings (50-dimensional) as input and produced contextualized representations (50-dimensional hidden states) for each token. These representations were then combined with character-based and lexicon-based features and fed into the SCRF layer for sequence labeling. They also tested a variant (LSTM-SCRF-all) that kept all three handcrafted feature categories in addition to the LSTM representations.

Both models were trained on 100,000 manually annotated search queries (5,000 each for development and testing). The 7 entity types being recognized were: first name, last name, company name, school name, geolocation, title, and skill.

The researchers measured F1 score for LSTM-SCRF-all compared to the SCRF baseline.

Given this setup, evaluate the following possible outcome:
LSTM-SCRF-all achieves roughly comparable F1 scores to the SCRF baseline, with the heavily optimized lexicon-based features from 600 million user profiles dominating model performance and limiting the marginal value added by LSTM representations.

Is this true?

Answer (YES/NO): YES